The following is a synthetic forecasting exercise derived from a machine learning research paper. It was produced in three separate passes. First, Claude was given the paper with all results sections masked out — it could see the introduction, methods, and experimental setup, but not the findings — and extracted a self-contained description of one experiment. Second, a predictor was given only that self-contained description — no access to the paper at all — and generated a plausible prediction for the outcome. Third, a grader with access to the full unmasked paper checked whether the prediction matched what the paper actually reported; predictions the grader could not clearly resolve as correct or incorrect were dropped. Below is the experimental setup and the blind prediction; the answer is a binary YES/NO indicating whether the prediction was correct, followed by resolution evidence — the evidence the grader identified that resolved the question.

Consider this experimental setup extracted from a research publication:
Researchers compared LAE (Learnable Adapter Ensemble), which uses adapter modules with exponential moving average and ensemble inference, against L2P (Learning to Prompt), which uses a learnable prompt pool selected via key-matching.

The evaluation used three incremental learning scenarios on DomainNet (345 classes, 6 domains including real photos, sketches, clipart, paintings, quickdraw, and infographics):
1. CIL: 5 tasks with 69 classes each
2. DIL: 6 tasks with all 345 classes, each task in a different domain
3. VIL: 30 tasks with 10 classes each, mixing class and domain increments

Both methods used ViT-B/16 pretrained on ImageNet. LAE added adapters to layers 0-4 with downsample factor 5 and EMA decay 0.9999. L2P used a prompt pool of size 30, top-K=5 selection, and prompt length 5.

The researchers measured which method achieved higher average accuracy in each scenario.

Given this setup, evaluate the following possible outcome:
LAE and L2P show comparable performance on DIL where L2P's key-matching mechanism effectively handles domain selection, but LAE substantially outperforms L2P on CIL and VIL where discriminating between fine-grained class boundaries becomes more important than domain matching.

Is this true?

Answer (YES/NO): NO